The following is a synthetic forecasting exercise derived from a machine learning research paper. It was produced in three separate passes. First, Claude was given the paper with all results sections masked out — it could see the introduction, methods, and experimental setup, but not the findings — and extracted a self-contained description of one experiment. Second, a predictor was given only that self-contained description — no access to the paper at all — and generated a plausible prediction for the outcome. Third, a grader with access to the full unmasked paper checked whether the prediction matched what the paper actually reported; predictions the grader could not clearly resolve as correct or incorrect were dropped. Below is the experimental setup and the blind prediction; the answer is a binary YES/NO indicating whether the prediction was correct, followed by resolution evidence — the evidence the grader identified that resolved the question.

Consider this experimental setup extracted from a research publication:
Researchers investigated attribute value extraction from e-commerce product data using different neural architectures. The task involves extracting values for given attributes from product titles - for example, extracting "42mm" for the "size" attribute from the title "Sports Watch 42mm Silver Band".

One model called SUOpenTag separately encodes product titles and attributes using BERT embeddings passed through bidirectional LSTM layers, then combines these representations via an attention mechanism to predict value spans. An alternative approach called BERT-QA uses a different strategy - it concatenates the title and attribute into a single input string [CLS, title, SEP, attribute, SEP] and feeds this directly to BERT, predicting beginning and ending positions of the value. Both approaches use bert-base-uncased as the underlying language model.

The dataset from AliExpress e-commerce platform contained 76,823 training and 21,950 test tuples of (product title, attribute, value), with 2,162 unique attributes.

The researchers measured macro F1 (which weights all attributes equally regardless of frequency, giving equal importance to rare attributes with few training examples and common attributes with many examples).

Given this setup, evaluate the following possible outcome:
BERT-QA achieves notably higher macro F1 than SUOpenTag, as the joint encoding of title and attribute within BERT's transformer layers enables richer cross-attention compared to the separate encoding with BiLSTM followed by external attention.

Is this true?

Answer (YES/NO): YES